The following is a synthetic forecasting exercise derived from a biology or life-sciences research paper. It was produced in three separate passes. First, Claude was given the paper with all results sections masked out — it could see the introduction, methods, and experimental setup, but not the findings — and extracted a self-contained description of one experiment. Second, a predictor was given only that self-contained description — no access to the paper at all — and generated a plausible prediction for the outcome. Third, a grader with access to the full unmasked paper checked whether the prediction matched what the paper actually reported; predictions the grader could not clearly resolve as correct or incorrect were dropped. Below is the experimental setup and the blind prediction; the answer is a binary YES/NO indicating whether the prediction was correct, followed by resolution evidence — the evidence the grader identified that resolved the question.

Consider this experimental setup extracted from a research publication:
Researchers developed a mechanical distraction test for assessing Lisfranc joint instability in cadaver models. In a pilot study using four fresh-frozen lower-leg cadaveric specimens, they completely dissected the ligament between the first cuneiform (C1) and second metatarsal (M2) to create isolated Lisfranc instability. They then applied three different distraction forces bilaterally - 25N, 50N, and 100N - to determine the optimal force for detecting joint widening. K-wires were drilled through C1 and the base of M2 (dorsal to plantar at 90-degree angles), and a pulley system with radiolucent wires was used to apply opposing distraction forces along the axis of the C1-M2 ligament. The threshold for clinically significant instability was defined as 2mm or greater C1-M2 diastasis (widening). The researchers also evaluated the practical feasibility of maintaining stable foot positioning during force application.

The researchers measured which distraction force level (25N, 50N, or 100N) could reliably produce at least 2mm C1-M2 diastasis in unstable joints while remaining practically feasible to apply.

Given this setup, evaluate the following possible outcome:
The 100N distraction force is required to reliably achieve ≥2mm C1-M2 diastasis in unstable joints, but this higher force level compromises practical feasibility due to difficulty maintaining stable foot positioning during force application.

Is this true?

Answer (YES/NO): NO